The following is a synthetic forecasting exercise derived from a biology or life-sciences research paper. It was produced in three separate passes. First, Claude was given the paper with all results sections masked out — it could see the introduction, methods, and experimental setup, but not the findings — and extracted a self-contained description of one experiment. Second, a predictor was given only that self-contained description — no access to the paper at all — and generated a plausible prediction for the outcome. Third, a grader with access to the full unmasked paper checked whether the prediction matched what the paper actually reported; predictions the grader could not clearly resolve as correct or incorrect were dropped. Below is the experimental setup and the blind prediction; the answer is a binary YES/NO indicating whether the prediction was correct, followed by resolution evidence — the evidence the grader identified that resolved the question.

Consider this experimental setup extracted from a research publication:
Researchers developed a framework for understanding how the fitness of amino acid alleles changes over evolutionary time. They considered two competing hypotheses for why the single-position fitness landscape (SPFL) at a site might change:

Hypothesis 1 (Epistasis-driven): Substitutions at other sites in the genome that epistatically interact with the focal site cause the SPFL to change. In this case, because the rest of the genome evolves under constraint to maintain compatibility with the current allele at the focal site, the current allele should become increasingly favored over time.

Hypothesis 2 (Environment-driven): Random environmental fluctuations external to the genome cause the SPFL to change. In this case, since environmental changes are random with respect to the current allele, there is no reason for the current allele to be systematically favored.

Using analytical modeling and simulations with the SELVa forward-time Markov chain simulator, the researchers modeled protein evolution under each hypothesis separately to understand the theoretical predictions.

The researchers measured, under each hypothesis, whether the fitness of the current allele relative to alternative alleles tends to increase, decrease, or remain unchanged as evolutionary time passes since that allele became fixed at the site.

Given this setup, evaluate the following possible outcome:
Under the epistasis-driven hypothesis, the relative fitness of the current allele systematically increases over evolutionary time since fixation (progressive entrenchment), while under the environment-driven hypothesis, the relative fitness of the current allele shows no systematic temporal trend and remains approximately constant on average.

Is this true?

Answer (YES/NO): NO